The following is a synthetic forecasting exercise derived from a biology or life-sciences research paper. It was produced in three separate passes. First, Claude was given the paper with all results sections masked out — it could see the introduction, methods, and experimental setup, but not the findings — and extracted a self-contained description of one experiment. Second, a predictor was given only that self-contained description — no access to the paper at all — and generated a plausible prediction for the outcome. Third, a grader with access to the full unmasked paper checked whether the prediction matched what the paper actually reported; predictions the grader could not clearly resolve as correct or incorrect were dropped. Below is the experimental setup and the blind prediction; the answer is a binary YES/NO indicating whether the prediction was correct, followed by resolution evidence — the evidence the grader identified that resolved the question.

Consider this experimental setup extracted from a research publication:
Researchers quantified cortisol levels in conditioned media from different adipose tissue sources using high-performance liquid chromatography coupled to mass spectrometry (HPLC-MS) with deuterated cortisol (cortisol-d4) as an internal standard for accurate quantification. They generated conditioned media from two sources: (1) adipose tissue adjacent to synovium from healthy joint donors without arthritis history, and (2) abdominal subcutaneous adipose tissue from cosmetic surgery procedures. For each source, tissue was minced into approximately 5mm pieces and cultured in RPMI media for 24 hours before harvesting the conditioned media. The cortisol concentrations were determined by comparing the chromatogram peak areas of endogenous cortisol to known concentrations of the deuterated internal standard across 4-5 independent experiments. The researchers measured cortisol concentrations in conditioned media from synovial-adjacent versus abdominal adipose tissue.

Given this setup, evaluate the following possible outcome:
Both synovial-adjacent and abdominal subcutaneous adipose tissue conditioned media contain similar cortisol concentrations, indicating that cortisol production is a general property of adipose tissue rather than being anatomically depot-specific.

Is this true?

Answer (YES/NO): YES